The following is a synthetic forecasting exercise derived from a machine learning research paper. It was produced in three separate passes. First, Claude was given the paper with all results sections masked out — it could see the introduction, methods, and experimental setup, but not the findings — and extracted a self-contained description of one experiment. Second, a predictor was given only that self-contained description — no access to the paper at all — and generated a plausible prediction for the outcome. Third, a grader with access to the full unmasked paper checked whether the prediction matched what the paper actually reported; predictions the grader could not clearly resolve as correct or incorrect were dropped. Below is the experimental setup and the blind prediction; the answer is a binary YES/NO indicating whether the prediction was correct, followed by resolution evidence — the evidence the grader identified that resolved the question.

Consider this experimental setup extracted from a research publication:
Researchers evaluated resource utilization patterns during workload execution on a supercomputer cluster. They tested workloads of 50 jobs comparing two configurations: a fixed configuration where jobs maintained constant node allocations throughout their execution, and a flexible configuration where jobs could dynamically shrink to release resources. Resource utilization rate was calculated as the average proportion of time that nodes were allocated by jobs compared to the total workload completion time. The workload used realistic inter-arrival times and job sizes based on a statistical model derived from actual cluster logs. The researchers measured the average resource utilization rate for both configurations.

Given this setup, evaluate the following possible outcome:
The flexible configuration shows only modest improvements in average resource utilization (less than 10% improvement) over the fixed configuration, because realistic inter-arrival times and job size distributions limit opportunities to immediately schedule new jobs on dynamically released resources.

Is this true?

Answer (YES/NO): NO